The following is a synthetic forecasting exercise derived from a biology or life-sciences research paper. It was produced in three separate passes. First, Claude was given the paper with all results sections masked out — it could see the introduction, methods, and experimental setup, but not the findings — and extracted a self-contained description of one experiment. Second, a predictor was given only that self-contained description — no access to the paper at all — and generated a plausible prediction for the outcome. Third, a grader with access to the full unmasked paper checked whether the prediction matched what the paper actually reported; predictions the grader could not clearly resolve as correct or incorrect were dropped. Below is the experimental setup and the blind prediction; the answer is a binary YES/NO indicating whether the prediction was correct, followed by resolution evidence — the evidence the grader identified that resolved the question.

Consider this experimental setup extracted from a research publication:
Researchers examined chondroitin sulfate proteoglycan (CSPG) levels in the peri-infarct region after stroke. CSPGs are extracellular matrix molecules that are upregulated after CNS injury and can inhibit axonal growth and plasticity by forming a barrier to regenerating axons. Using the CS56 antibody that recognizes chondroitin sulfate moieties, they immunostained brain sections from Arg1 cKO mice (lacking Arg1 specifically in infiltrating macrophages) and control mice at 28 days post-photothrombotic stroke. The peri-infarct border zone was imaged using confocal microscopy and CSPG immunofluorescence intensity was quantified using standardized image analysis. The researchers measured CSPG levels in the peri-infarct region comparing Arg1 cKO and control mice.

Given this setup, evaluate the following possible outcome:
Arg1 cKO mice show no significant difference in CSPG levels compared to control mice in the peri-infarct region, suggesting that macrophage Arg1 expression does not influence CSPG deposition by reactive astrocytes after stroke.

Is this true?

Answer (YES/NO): NO